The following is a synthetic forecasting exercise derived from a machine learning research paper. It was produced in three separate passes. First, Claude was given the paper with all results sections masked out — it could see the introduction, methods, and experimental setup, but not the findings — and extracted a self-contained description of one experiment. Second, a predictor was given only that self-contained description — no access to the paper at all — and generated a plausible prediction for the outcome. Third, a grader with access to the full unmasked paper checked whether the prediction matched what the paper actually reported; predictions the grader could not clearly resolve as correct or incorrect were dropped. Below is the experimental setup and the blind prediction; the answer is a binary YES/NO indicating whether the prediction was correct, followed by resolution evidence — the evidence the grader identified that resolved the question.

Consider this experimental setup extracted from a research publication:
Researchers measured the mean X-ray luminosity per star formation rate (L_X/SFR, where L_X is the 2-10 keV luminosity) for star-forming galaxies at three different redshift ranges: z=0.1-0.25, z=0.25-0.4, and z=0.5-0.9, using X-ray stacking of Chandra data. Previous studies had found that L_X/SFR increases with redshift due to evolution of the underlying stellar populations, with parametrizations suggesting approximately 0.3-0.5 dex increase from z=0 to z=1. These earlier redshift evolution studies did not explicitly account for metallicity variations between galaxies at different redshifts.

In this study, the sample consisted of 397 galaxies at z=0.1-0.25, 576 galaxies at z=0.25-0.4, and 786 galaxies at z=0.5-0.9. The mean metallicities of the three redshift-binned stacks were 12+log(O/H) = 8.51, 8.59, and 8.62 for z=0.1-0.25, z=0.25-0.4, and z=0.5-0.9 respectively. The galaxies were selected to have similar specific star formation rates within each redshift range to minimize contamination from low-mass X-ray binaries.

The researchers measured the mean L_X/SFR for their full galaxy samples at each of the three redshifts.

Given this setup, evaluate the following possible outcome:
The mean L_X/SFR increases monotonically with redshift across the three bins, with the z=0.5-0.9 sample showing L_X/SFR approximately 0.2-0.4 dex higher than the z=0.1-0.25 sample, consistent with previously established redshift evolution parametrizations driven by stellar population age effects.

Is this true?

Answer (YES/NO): NO